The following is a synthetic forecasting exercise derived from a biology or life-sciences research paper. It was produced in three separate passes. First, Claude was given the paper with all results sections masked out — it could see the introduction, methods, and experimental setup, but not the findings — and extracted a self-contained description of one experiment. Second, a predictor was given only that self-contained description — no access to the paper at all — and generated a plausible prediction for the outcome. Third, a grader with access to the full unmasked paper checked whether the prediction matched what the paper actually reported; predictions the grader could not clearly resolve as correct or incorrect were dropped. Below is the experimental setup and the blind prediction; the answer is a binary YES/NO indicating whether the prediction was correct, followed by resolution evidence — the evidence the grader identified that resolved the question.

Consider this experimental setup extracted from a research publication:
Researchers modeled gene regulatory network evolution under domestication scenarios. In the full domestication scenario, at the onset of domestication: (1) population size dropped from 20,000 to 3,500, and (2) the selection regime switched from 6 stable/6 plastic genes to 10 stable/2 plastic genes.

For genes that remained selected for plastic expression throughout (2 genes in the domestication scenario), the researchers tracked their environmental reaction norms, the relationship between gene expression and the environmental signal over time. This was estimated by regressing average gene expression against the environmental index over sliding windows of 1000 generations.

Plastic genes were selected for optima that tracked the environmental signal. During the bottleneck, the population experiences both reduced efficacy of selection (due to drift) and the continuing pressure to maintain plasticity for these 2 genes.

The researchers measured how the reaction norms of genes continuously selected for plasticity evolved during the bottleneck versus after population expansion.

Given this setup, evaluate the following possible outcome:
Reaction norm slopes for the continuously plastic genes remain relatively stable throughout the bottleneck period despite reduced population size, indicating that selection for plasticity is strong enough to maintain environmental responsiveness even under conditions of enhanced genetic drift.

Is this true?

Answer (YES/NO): NO